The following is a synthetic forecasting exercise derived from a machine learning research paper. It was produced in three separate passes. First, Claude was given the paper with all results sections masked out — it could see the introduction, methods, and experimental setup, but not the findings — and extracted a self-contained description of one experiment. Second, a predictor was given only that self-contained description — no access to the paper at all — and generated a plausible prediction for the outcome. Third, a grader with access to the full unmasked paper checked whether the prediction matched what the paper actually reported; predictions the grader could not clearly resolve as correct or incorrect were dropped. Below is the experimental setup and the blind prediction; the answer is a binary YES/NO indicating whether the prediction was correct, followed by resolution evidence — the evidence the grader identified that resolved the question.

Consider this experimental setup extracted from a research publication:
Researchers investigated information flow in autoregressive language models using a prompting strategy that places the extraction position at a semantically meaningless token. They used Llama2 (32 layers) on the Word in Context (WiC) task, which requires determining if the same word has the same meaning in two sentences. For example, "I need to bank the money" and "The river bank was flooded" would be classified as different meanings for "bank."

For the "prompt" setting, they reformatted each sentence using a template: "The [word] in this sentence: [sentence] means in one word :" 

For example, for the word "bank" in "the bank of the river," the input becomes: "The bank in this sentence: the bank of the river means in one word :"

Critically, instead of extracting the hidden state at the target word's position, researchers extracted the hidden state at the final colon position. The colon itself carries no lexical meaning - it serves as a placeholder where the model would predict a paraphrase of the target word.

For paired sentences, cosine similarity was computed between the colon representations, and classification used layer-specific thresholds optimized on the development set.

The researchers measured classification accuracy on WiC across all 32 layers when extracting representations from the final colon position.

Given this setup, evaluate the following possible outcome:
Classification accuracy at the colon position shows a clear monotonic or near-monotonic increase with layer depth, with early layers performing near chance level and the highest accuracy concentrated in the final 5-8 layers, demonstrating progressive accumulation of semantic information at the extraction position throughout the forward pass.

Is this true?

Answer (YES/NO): NO